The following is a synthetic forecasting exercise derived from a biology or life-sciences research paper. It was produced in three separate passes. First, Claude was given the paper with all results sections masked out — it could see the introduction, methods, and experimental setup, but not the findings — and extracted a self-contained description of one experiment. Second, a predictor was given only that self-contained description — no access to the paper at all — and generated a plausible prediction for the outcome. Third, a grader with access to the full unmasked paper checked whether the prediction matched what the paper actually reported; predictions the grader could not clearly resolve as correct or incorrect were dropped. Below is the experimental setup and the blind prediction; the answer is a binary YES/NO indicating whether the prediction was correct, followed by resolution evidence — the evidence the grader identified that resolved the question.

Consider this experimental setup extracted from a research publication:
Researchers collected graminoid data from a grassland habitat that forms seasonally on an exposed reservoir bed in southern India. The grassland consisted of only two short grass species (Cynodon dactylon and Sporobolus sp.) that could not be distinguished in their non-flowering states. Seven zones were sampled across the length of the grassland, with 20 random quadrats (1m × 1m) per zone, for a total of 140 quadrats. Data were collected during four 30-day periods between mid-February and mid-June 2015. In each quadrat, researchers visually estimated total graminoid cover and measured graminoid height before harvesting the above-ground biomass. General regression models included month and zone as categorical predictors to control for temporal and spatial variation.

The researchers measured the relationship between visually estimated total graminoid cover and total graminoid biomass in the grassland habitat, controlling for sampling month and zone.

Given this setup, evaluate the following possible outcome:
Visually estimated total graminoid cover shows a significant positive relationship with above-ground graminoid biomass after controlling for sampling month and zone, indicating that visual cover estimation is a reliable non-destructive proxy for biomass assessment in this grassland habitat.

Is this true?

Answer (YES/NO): YES